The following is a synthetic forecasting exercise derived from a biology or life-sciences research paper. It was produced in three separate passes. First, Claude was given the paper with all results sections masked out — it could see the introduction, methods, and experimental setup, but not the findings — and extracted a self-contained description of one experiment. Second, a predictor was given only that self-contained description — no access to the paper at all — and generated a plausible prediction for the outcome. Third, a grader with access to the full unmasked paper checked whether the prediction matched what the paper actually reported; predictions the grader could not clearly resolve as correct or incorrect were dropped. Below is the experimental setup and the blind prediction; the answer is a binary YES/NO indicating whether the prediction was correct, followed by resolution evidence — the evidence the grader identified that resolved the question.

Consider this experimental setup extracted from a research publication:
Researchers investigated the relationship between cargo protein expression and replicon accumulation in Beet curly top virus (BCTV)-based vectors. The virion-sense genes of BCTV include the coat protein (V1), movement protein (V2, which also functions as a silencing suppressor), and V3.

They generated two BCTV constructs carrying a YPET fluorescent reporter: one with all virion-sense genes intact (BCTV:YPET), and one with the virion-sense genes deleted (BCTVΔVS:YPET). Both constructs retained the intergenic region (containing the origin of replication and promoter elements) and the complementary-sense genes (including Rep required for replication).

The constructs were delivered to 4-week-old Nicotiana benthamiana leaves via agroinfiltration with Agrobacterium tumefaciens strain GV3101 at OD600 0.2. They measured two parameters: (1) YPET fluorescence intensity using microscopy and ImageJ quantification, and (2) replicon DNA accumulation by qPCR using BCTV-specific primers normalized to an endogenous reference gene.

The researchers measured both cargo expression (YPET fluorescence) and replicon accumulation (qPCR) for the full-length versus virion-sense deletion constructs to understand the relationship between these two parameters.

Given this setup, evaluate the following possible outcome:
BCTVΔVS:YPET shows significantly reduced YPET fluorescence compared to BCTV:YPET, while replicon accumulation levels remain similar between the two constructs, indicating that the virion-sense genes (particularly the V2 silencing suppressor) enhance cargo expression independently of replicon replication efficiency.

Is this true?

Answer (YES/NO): NO